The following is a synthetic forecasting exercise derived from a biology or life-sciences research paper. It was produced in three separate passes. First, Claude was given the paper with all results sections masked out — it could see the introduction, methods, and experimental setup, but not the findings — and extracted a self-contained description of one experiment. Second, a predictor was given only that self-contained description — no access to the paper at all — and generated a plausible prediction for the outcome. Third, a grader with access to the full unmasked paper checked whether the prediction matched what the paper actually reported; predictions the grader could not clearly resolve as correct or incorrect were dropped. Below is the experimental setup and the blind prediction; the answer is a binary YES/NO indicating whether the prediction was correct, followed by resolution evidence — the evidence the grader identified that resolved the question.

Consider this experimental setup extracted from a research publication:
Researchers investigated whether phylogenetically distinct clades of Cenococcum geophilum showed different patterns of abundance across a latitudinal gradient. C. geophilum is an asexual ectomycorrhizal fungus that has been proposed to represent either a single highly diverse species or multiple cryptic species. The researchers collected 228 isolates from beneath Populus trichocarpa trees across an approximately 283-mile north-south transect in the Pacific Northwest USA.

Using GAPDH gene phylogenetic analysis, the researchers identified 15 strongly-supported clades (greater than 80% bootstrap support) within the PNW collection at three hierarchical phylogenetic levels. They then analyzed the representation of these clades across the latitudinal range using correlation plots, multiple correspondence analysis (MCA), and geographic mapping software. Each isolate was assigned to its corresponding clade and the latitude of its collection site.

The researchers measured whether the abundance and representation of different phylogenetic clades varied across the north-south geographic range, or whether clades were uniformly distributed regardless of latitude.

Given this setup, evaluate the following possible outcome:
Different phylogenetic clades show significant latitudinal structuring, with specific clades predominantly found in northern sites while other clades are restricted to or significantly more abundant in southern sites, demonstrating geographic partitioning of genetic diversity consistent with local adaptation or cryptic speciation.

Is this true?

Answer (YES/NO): NO